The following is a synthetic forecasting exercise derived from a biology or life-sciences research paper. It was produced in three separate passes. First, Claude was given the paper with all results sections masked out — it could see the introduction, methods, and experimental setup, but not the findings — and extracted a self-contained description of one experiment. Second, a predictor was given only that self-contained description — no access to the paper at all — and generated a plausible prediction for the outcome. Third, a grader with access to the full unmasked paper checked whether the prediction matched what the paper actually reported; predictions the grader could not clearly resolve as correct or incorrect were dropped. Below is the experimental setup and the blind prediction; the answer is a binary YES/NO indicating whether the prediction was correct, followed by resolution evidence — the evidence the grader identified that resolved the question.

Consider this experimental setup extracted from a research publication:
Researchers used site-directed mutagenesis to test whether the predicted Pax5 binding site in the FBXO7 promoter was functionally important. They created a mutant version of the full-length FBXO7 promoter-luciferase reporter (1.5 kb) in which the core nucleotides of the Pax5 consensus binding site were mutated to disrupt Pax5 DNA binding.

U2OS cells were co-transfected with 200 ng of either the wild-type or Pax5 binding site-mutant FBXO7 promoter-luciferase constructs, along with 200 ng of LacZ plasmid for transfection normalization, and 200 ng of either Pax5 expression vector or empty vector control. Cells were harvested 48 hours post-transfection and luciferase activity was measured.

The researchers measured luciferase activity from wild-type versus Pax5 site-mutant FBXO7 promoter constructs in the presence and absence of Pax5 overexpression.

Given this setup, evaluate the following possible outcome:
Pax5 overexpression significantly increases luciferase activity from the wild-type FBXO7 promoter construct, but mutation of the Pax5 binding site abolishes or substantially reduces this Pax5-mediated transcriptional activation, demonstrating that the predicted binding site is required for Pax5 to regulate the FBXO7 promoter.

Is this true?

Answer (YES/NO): NO